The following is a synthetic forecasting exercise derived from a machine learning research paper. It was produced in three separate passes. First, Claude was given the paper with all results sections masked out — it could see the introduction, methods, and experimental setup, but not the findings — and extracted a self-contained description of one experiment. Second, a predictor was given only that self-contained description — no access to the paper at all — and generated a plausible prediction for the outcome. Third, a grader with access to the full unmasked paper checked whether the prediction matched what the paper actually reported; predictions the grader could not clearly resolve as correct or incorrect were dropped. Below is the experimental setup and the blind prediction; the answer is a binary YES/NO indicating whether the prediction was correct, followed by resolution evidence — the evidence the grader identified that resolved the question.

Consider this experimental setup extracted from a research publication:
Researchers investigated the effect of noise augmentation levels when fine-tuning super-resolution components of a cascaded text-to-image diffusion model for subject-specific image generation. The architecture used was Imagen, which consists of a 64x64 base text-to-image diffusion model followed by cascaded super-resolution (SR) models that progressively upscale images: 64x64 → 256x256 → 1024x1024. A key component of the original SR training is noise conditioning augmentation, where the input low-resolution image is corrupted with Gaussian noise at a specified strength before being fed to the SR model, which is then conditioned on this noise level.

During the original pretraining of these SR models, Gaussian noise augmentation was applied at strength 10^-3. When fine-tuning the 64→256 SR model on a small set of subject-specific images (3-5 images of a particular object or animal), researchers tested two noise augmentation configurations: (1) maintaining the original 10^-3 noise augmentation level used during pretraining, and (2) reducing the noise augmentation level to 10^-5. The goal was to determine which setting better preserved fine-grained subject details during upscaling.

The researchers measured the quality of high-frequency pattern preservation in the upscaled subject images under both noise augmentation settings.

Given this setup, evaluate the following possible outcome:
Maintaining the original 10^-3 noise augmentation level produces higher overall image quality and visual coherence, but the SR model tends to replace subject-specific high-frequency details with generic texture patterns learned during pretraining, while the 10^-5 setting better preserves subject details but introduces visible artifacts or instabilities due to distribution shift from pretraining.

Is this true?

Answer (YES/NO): NO